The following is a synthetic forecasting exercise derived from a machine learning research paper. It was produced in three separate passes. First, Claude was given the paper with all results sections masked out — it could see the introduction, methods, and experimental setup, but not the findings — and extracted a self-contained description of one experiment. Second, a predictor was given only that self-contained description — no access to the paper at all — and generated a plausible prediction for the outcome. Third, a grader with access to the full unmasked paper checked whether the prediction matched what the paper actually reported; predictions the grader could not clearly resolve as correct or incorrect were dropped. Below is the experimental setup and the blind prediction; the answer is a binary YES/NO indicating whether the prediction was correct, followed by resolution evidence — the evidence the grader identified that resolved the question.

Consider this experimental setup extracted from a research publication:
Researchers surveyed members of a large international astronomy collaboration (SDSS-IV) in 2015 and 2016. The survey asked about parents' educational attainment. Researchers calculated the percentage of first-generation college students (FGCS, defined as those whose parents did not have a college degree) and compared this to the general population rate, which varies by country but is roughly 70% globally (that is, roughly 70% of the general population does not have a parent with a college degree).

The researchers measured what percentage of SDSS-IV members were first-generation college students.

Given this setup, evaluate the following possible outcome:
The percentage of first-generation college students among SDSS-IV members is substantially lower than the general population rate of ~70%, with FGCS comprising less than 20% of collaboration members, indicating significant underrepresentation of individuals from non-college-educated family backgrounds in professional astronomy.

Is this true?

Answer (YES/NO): NO